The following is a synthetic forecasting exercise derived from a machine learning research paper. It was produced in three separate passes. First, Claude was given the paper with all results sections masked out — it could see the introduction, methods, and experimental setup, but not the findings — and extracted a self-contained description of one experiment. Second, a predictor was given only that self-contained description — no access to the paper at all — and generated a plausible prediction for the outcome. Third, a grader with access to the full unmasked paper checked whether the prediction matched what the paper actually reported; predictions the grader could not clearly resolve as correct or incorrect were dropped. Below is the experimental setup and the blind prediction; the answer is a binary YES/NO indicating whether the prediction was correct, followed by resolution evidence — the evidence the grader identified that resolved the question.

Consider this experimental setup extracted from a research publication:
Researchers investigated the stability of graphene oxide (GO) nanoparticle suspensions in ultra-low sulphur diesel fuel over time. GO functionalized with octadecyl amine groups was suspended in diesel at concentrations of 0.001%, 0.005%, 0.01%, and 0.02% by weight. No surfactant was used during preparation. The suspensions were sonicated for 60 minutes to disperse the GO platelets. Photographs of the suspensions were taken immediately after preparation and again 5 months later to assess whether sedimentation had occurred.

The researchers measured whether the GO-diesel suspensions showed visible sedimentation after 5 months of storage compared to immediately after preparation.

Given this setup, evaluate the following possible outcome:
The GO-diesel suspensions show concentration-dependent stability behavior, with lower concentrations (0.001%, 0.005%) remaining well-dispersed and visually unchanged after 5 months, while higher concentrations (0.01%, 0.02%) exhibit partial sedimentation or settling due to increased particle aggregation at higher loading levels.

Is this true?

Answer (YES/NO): NO